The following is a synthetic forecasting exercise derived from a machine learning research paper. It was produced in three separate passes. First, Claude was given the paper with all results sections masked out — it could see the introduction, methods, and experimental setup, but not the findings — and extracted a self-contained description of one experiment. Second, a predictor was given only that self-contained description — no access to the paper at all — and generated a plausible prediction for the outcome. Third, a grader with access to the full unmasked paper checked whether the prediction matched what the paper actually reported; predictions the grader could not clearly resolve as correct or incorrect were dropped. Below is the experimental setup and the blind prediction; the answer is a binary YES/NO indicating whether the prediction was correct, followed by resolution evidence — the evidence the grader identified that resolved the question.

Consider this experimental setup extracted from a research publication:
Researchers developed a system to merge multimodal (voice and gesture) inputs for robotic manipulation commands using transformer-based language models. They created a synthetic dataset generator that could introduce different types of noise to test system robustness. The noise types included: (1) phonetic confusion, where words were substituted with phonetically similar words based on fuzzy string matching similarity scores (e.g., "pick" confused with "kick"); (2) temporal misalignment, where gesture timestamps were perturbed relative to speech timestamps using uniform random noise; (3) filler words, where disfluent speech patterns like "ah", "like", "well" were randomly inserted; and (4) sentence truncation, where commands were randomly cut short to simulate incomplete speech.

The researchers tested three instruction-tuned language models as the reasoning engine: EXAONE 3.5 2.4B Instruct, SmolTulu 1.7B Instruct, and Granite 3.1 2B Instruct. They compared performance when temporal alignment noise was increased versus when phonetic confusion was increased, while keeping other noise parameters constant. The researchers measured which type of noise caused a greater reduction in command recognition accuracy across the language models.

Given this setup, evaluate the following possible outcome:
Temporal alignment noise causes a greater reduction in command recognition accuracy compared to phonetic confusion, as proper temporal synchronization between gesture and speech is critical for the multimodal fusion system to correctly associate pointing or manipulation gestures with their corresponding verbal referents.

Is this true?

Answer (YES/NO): NO